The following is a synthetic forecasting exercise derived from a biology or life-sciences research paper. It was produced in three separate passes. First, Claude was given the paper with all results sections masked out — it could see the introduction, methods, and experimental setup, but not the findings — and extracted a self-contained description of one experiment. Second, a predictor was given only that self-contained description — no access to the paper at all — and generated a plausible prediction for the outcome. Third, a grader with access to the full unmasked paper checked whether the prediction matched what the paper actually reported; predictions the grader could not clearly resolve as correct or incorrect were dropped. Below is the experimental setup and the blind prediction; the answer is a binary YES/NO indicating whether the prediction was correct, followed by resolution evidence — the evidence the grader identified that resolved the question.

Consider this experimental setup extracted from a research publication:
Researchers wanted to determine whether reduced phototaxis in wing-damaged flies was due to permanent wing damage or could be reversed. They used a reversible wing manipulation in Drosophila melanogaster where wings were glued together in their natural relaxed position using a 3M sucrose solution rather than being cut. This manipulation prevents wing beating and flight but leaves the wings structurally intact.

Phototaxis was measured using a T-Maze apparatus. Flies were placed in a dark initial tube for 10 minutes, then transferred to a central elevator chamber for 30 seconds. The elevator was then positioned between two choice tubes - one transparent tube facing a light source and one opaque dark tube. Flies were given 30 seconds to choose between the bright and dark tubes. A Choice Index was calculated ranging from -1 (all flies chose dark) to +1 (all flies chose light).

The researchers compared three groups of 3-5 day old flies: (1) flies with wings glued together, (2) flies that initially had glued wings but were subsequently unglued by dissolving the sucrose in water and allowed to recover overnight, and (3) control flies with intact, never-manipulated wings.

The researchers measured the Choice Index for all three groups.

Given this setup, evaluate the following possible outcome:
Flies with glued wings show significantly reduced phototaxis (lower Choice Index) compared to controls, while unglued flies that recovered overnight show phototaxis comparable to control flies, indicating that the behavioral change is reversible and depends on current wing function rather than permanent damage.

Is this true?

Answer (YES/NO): YES